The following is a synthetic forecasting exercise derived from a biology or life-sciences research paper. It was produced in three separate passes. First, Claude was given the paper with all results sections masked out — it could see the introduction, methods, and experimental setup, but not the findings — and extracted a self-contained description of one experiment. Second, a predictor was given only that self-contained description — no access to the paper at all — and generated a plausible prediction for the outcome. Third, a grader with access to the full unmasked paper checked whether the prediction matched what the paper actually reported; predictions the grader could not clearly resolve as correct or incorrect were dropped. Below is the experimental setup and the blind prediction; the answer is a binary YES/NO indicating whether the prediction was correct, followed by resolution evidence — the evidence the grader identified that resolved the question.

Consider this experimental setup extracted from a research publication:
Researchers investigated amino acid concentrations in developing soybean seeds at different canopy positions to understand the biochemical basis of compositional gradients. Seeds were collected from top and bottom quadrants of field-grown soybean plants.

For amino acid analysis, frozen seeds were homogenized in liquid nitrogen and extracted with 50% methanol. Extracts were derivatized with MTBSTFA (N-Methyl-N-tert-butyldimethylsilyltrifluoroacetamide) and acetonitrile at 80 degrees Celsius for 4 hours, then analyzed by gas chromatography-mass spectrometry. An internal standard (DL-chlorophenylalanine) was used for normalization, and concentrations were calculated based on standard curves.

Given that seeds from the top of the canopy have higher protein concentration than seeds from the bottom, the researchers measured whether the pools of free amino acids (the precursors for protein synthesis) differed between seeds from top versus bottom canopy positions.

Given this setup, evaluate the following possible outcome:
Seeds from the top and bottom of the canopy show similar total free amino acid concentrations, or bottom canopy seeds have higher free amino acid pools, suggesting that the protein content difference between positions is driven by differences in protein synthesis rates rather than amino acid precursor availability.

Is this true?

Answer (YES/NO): NO